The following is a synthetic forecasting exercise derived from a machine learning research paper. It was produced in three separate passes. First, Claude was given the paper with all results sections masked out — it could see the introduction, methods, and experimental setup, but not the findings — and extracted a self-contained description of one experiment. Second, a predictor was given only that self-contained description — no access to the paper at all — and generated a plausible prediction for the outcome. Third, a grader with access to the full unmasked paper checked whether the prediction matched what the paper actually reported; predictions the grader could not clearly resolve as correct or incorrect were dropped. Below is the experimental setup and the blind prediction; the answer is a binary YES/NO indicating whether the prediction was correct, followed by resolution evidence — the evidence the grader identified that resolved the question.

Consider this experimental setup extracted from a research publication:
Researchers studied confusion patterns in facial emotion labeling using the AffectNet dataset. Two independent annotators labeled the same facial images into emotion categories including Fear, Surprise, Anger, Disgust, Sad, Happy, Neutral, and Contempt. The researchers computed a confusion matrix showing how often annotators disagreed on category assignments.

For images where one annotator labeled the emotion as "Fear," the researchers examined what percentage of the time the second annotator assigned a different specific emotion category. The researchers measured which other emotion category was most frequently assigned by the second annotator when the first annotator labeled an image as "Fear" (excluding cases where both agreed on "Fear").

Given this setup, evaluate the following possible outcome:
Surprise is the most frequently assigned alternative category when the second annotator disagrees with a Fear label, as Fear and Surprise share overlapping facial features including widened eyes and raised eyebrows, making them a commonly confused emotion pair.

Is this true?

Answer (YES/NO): YES